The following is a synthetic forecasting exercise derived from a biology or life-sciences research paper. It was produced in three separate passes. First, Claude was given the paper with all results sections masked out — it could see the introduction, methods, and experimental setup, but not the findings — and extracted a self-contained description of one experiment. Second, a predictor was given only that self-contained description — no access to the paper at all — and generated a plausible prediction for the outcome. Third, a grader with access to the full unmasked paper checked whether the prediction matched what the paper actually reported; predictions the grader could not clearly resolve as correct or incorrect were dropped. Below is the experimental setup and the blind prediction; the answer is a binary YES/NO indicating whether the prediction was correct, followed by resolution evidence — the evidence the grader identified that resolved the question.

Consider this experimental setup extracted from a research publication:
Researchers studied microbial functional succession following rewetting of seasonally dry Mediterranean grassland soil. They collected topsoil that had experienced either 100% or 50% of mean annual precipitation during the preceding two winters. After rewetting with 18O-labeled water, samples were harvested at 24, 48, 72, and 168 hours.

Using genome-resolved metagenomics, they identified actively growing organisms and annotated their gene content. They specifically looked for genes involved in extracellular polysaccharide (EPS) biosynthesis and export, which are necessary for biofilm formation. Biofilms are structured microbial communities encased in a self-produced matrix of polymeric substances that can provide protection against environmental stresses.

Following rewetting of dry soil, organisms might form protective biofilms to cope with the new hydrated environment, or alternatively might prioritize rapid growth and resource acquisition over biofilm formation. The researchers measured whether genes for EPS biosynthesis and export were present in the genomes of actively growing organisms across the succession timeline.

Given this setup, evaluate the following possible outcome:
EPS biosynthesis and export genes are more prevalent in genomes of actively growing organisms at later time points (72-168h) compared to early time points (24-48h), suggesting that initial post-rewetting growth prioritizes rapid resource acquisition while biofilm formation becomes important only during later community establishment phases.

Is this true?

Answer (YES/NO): NO